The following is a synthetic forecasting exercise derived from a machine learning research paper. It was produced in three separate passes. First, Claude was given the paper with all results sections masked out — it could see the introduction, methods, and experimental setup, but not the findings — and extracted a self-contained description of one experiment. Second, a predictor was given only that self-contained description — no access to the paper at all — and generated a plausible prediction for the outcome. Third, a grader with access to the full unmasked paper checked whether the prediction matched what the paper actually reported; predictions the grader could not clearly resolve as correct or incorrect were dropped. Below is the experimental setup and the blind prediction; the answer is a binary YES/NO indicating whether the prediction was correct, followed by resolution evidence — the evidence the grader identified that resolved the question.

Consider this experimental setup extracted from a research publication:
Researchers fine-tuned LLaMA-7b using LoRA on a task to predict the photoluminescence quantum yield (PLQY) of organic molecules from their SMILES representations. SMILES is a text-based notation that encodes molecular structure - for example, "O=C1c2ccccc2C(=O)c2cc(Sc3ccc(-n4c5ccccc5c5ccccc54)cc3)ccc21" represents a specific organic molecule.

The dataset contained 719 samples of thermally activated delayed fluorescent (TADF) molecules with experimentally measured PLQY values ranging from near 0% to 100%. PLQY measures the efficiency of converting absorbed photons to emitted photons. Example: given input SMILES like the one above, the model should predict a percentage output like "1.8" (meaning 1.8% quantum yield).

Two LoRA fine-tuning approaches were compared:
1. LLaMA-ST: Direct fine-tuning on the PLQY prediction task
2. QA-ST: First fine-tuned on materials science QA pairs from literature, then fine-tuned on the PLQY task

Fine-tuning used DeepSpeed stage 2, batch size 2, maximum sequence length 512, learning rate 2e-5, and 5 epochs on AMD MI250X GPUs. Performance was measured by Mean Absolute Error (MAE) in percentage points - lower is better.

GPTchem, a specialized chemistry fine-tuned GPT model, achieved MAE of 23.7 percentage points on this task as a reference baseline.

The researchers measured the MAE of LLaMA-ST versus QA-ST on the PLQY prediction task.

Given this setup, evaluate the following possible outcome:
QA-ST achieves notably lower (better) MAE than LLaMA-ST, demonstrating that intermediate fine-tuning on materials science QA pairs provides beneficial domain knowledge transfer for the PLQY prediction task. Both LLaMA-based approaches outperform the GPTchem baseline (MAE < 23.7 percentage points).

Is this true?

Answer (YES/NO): NO